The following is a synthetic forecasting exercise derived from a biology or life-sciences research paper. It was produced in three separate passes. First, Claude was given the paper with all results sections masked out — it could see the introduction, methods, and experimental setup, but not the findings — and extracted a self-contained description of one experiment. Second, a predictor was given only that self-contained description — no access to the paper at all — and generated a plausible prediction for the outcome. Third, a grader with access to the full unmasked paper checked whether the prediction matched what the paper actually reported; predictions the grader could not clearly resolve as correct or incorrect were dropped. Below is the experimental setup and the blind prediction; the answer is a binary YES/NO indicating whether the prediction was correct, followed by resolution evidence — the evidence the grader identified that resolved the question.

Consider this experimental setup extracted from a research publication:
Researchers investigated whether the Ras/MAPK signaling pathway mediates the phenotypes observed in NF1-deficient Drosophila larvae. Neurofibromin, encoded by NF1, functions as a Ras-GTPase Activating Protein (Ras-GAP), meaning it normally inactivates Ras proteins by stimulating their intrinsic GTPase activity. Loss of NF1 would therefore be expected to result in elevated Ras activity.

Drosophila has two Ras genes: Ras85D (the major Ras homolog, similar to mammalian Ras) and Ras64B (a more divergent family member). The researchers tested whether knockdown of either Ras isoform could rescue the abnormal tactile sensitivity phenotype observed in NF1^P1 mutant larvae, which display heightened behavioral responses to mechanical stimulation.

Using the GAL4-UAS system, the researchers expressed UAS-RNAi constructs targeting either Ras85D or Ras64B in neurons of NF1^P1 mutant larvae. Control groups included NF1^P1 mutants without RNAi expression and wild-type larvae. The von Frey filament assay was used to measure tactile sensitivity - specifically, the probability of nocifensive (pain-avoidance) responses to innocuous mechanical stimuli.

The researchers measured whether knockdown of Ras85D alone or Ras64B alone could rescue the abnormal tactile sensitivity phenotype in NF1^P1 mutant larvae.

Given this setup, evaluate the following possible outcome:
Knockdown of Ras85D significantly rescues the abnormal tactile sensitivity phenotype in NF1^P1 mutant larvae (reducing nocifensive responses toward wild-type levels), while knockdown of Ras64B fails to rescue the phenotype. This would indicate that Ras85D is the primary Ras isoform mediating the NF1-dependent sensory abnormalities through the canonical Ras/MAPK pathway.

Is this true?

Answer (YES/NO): NO